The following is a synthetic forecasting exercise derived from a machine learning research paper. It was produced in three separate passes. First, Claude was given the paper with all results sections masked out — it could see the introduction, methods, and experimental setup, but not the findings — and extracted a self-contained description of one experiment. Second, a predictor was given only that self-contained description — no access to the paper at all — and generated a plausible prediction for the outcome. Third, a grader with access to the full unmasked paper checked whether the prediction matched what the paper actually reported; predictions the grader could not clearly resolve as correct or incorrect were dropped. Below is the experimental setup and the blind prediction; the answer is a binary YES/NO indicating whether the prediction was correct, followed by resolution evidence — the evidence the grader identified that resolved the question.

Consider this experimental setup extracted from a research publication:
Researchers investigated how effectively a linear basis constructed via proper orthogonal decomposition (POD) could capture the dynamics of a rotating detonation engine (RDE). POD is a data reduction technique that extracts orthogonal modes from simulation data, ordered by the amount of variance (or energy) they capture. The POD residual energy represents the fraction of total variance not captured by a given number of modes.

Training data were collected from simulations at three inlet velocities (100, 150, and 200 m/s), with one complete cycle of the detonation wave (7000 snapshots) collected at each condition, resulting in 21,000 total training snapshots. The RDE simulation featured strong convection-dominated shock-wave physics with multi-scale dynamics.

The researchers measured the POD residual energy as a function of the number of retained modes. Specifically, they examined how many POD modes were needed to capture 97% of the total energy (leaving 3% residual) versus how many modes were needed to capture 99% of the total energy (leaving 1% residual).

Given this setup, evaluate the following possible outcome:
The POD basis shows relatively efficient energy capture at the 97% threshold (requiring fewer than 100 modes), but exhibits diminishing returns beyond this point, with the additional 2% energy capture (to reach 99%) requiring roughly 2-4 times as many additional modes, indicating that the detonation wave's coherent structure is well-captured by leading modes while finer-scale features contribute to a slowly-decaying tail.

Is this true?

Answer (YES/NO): YES